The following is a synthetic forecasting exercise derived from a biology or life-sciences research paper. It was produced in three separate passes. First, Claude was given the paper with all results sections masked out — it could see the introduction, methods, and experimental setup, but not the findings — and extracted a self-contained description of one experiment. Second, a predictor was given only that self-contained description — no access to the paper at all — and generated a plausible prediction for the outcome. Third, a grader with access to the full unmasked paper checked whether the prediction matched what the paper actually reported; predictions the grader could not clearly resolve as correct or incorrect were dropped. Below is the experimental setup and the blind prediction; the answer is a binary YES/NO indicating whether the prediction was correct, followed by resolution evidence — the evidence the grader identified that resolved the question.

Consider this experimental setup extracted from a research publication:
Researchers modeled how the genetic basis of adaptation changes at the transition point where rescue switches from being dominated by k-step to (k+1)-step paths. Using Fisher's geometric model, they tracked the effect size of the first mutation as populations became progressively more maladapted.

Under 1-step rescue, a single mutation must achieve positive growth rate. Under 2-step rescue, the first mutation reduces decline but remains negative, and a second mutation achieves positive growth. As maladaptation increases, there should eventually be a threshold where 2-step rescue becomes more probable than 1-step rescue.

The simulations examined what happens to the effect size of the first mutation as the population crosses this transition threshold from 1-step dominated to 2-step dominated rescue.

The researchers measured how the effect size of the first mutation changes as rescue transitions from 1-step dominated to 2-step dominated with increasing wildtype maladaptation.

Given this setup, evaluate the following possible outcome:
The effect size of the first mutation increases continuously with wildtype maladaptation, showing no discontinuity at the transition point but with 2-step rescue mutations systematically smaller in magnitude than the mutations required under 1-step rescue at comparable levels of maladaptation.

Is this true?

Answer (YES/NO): NO